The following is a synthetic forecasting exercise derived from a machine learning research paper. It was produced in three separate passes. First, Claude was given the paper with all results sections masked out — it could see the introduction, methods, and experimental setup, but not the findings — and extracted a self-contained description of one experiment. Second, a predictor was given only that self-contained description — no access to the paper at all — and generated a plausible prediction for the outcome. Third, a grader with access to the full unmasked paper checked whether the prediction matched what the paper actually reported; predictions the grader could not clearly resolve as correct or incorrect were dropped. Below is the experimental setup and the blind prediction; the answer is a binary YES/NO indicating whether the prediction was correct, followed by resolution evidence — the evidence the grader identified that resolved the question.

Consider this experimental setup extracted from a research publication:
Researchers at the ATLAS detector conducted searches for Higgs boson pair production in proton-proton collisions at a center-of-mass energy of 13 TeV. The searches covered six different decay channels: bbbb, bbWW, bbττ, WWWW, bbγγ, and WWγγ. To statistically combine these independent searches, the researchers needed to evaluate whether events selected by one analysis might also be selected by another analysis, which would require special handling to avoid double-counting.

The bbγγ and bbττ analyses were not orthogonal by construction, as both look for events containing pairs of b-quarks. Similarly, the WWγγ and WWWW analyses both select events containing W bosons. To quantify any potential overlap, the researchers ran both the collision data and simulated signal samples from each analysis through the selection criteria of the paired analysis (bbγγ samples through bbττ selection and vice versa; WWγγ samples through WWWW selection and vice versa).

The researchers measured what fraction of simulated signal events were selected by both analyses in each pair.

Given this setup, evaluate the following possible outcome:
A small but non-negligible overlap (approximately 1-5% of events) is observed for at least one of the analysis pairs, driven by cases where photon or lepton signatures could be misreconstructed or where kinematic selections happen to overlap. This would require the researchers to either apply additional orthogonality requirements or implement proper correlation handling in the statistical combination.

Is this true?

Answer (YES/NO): NO